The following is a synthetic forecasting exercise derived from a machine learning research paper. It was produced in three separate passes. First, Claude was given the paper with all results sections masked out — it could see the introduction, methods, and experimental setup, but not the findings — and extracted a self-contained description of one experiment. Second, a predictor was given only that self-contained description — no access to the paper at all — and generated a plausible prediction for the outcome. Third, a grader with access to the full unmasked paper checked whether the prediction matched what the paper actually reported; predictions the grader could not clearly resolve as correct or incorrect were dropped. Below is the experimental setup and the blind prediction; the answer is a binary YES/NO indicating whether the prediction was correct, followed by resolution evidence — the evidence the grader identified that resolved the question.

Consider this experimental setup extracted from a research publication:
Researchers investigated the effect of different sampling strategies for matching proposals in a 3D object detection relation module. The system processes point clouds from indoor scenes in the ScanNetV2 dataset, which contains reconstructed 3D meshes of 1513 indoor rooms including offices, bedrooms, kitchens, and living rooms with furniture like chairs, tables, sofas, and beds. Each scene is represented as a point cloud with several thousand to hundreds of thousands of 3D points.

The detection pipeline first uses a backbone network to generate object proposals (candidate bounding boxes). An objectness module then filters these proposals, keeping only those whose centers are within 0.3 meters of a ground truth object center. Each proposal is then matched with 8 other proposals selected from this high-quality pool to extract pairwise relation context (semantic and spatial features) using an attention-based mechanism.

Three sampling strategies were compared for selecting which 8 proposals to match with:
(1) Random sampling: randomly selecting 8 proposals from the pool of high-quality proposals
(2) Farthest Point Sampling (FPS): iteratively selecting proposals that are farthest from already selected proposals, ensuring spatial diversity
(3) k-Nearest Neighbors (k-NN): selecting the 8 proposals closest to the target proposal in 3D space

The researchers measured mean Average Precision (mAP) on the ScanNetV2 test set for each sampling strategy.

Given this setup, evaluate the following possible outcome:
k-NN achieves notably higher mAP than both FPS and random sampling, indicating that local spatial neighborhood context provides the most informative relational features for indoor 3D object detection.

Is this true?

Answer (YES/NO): NO